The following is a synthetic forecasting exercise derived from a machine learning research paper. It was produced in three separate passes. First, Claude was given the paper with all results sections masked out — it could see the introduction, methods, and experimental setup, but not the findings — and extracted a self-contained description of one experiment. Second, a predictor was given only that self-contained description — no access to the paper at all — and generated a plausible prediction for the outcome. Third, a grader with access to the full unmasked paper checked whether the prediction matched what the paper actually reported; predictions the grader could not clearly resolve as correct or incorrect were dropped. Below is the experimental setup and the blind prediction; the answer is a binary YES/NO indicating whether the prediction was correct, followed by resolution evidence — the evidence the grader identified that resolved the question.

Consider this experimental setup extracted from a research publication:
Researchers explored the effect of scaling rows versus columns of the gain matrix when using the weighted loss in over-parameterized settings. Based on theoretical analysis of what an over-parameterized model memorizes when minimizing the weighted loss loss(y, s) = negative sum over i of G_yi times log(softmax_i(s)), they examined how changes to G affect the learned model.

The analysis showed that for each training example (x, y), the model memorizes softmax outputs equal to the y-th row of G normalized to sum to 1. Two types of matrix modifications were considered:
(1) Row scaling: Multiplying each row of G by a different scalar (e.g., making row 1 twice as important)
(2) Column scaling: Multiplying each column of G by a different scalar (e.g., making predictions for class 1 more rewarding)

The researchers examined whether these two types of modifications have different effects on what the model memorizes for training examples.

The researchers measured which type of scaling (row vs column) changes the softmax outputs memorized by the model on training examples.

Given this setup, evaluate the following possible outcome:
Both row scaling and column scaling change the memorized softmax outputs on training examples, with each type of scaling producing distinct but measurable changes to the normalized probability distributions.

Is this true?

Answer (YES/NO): NO